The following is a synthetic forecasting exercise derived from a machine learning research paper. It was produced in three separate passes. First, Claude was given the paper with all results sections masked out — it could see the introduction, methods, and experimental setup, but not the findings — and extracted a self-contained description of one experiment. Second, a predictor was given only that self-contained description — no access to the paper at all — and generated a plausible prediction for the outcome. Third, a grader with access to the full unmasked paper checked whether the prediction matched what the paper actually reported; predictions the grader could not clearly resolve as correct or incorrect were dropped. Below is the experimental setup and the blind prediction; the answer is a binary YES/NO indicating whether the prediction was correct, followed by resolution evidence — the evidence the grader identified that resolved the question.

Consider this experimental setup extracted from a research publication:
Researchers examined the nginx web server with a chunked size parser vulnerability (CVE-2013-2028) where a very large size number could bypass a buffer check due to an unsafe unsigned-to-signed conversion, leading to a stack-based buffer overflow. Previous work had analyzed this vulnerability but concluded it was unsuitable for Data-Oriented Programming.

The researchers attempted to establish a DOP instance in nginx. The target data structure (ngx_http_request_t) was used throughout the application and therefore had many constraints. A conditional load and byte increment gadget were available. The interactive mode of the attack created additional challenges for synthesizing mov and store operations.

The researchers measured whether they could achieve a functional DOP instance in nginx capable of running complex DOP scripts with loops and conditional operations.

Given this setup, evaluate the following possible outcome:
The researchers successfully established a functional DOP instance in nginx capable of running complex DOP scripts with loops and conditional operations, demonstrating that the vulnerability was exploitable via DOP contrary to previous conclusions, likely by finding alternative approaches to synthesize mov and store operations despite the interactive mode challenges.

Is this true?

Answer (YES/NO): NO